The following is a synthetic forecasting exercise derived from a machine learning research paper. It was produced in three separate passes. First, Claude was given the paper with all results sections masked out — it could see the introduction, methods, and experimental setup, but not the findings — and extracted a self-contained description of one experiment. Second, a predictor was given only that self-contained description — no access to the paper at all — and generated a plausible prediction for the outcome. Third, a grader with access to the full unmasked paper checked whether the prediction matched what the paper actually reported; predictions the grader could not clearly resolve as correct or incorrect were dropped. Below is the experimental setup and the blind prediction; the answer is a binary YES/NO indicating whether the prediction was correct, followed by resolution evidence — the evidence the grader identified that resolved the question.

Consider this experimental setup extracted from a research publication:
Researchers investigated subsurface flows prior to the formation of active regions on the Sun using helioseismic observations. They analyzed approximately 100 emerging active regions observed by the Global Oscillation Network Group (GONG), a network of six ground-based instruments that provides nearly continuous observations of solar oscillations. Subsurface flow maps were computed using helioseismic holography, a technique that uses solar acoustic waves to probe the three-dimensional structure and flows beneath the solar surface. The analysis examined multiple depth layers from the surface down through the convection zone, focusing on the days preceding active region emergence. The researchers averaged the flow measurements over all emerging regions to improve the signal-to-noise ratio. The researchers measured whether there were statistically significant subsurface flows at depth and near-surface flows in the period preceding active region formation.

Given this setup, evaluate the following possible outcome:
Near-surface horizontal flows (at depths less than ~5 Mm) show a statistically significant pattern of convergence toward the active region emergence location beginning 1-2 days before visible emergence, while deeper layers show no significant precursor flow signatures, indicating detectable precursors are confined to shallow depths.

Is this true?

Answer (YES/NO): YES